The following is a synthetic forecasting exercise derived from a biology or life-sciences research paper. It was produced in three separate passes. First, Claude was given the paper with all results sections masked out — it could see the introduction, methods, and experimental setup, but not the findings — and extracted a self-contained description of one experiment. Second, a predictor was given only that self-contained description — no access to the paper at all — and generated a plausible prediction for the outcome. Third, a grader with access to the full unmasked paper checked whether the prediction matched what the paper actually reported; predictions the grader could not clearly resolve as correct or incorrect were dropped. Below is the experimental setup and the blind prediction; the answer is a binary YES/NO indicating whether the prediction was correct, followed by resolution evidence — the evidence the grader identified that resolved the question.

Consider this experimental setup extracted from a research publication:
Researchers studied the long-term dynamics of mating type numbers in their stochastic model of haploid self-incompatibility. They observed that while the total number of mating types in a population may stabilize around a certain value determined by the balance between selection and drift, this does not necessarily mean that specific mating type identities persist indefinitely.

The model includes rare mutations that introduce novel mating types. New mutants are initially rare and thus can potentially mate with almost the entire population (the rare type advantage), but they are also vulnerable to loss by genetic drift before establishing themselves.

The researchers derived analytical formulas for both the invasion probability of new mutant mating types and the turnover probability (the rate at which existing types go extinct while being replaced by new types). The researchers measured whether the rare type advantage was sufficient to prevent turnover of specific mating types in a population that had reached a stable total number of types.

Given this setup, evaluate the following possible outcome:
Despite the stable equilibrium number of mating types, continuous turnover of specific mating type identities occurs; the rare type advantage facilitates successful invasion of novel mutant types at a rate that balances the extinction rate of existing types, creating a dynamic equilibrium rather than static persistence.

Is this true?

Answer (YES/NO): YES